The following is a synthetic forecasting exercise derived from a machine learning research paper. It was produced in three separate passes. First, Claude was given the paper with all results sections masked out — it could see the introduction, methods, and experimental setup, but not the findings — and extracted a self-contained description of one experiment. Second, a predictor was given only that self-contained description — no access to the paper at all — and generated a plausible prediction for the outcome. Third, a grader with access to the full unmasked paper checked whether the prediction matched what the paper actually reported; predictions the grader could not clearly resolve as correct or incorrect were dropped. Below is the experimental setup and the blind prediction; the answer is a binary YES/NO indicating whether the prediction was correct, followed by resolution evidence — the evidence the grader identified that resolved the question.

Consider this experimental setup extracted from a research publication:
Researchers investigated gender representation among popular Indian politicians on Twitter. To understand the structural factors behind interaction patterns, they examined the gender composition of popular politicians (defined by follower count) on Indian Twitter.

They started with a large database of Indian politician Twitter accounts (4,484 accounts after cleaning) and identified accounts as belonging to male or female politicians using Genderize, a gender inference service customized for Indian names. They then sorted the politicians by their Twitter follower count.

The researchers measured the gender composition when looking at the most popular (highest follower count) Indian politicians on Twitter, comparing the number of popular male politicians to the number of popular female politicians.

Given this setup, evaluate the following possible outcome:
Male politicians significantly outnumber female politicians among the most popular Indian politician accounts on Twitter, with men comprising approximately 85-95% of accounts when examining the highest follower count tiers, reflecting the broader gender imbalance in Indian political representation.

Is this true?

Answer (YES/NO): NO